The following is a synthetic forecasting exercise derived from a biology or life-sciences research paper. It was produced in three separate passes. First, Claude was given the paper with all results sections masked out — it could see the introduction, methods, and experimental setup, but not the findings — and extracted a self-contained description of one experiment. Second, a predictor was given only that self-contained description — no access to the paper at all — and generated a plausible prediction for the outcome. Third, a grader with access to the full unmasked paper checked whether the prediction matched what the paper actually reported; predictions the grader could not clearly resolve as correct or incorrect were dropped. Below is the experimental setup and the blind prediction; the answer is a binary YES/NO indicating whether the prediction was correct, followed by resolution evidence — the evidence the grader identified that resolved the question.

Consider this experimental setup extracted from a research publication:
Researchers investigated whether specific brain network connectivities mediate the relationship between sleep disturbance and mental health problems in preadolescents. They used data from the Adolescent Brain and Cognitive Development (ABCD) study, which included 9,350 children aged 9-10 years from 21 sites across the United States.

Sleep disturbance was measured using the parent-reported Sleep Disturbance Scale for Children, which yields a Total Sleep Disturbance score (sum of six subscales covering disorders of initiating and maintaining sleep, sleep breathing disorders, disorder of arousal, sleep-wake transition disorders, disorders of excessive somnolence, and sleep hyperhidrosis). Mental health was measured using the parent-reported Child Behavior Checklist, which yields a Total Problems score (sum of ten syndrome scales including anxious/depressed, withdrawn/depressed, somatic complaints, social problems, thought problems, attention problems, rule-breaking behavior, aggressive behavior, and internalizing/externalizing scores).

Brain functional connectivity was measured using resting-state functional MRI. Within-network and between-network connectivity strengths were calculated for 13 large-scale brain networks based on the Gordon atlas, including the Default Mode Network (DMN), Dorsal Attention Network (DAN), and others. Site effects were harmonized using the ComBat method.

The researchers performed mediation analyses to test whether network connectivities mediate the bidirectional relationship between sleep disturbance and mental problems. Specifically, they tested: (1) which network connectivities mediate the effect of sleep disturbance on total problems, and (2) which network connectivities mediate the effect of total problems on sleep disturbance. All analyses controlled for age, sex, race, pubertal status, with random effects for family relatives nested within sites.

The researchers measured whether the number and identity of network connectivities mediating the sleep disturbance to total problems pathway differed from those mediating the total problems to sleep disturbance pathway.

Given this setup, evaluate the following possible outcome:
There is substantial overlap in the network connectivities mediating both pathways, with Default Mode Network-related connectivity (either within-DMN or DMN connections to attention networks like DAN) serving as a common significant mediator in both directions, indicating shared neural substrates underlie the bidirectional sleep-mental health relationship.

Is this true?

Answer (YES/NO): YES